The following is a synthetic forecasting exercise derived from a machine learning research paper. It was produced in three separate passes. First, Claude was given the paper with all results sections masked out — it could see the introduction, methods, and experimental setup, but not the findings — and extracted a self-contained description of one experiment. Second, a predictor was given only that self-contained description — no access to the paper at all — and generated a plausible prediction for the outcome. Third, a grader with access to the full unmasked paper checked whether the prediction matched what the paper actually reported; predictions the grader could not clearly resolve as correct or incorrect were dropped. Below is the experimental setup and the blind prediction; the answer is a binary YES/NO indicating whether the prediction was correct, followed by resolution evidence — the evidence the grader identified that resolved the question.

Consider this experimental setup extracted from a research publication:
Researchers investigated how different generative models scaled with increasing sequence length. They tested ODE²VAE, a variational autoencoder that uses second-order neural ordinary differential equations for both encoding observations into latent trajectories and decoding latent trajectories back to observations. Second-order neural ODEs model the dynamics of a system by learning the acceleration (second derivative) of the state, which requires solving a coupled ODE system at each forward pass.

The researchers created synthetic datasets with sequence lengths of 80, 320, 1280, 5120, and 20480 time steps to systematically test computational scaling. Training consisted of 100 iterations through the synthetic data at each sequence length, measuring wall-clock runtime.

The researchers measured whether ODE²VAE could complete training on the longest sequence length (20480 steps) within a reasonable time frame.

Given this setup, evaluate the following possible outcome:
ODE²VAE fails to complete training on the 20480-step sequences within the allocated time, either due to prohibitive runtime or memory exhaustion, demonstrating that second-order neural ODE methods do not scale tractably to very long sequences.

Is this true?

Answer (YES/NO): YES